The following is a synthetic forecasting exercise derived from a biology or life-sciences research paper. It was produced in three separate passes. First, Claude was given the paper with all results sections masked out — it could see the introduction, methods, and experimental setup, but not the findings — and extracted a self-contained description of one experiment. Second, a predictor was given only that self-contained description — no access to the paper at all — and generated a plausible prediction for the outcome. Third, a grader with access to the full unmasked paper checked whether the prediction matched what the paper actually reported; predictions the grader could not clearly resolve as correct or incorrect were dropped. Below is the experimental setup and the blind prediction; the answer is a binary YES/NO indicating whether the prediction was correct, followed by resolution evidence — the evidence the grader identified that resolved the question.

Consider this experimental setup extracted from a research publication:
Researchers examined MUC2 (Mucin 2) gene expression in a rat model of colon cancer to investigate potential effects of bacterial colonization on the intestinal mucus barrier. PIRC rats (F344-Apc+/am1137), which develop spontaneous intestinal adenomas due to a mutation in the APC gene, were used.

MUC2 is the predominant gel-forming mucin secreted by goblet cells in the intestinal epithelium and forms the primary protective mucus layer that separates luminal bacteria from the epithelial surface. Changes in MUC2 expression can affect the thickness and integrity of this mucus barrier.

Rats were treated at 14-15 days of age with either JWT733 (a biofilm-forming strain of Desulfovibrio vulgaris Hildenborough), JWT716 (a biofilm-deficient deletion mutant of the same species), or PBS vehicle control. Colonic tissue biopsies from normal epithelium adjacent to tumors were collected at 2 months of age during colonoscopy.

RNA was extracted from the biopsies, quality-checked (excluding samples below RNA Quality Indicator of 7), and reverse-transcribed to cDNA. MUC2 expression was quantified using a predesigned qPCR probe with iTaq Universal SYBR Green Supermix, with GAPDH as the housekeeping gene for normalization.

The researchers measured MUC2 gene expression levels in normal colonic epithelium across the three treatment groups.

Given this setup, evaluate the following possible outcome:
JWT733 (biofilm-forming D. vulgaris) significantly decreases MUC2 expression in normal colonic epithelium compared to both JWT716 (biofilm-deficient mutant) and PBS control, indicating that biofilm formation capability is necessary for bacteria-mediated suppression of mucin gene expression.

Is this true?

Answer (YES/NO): YES